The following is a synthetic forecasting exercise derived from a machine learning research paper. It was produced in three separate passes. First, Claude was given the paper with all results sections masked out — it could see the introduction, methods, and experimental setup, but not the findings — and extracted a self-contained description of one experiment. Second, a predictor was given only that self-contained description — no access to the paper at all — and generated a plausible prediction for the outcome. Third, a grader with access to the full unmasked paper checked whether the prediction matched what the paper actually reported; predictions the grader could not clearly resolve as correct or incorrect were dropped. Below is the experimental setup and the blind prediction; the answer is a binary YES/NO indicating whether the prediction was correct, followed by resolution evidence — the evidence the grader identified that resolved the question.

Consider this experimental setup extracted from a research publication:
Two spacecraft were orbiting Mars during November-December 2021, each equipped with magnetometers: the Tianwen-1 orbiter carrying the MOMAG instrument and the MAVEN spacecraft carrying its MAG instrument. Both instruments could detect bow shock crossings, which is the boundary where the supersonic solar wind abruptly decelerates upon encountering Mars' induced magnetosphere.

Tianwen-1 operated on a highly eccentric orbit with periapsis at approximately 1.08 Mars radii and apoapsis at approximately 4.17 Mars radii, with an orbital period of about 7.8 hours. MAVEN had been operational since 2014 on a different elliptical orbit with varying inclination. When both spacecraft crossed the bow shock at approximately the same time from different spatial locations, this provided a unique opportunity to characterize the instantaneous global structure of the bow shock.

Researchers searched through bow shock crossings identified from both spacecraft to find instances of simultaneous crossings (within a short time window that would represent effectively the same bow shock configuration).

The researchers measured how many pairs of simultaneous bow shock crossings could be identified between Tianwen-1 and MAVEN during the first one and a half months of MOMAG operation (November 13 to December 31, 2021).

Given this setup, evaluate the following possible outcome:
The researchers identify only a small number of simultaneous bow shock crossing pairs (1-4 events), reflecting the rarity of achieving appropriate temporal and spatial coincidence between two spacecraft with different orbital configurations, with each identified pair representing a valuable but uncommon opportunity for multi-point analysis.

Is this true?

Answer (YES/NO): NO